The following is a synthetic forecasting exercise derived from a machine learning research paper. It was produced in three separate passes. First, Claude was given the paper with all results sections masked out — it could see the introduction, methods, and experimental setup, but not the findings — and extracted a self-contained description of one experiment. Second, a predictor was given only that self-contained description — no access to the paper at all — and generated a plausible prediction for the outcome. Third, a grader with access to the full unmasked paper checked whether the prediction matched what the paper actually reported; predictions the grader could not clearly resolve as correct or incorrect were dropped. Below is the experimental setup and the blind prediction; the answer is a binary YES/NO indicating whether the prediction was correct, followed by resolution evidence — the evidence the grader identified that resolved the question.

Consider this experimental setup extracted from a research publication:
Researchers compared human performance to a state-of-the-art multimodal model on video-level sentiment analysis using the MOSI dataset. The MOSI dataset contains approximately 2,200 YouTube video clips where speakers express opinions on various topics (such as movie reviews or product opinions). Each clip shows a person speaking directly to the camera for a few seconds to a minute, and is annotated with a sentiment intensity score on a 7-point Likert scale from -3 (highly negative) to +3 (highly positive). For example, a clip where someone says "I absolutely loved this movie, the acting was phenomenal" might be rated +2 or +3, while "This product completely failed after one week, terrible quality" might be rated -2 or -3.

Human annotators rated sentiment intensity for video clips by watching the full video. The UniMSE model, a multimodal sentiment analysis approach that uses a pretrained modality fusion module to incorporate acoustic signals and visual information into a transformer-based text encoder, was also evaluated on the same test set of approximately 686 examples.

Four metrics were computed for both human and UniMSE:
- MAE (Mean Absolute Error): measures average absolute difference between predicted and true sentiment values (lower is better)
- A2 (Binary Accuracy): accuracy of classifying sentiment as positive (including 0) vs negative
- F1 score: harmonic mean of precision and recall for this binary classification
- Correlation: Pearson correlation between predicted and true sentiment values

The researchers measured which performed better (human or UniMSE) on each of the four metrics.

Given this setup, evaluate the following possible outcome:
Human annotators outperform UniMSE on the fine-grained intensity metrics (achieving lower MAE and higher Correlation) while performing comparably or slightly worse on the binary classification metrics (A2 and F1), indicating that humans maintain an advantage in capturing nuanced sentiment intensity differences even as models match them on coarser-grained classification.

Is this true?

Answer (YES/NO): NO